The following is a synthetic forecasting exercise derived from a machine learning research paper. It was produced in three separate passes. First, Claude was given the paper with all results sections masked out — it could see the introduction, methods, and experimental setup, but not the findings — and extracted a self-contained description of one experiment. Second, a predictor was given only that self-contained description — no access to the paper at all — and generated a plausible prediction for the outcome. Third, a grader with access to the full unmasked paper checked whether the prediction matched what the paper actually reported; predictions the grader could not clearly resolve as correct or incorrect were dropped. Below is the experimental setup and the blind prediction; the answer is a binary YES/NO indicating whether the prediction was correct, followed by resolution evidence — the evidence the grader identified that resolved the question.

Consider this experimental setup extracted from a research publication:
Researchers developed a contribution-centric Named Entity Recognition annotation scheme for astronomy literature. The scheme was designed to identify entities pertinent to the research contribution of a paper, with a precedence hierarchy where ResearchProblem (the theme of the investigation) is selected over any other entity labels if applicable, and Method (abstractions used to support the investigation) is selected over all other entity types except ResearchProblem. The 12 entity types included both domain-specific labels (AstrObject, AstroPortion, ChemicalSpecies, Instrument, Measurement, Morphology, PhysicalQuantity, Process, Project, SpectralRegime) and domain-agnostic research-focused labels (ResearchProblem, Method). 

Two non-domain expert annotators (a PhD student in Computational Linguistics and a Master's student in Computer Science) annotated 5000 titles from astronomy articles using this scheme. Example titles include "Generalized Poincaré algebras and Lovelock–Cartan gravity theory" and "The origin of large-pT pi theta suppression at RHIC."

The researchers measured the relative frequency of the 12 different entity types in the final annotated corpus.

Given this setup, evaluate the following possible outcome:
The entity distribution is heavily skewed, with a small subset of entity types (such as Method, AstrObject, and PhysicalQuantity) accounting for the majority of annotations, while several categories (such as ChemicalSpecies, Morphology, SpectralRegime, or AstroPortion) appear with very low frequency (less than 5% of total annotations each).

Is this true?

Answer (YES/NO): NO